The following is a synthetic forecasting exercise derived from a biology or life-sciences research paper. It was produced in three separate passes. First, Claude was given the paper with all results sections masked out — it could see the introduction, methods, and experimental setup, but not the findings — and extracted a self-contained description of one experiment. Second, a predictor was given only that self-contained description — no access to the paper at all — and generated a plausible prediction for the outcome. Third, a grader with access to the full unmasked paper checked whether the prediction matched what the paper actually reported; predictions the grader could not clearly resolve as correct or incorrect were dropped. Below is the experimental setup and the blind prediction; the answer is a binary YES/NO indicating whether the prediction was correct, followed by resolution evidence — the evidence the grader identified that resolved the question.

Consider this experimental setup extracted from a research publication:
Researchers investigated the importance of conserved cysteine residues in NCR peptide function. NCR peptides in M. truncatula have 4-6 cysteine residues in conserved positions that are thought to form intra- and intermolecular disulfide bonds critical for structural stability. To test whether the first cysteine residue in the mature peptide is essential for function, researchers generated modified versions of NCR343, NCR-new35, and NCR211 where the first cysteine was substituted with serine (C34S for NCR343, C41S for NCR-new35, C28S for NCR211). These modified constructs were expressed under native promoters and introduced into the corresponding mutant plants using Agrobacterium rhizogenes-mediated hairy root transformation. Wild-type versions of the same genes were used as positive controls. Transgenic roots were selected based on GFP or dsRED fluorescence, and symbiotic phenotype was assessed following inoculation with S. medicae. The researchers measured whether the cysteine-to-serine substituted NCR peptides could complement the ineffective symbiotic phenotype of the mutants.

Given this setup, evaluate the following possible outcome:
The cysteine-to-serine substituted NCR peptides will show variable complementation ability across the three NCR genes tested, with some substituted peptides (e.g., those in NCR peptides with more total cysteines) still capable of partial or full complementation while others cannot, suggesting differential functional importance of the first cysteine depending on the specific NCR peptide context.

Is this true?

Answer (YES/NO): NO